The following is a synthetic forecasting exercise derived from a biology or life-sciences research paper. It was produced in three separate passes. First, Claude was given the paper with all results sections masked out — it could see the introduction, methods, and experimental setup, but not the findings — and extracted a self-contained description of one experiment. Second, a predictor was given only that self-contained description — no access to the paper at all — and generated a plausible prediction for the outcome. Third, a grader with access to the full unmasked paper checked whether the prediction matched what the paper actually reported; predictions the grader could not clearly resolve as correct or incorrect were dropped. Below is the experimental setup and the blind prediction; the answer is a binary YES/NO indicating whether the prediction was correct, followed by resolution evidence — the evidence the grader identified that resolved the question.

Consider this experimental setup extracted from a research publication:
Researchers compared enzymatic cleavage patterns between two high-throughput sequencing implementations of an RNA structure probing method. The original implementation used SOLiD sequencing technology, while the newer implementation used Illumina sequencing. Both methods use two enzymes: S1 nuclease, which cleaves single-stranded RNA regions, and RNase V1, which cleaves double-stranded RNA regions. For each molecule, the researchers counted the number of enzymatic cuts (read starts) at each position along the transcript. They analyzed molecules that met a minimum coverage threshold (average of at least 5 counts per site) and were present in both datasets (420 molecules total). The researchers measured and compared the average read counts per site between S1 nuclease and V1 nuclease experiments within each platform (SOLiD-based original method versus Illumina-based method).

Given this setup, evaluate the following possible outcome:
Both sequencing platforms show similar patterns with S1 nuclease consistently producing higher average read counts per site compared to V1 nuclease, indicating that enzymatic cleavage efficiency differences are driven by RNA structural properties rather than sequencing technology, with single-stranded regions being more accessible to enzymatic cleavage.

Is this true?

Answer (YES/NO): NO